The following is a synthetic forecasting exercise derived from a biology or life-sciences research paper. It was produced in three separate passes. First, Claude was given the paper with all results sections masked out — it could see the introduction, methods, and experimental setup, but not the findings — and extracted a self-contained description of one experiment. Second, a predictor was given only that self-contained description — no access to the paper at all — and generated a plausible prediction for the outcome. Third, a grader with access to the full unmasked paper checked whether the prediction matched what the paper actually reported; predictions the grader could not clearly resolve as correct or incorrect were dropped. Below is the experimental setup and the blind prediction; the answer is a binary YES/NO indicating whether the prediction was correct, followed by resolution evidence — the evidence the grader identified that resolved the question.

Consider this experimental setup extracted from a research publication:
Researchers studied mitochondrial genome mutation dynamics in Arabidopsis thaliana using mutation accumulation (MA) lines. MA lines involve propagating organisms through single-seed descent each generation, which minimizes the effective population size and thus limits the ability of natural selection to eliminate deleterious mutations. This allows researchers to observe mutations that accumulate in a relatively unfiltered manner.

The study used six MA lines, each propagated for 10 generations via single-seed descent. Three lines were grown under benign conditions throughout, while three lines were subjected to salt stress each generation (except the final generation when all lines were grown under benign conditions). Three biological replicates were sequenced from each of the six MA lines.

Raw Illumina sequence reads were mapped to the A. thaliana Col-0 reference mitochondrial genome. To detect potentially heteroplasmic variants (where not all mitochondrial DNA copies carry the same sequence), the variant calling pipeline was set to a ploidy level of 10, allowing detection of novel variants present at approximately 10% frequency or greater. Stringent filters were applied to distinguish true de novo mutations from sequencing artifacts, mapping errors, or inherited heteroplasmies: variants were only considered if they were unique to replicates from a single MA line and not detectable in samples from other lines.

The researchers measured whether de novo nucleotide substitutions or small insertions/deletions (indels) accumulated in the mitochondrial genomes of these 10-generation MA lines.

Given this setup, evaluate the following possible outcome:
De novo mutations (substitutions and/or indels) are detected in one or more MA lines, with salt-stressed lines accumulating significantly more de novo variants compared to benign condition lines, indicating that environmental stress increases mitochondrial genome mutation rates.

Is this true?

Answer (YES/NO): NO